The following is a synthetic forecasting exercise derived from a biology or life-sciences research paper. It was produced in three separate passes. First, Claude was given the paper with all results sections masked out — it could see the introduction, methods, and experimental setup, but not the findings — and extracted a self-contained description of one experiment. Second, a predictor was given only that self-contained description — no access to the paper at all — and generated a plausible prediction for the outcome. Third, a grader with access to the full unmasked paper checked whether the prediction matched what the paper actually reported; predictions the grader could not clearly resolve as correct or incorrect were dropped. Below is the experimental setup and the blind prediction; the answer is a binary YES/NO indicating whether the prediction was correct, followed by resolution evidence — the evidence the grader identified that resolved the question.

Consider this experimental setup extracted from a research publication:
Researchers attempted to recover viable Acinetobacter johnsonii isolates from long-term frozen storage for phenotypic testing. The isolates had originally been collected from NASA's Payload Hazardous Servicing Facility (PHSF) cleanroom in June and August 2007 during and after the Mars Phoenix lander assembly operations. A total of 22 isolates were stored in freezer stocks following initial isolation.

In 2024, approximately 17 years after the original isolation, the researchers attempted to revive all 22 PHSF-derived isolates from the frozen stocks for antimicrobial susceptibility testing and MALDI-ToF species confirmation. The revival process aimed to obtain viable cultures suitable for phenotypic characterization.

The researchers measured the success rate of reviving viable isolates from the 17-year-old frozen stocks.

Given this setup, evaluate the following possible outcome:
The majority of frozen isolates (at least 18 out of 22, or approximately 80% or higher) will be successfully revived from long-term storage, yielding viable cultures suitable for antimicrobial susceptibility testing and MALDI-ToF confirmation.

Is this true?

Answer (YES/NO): NO